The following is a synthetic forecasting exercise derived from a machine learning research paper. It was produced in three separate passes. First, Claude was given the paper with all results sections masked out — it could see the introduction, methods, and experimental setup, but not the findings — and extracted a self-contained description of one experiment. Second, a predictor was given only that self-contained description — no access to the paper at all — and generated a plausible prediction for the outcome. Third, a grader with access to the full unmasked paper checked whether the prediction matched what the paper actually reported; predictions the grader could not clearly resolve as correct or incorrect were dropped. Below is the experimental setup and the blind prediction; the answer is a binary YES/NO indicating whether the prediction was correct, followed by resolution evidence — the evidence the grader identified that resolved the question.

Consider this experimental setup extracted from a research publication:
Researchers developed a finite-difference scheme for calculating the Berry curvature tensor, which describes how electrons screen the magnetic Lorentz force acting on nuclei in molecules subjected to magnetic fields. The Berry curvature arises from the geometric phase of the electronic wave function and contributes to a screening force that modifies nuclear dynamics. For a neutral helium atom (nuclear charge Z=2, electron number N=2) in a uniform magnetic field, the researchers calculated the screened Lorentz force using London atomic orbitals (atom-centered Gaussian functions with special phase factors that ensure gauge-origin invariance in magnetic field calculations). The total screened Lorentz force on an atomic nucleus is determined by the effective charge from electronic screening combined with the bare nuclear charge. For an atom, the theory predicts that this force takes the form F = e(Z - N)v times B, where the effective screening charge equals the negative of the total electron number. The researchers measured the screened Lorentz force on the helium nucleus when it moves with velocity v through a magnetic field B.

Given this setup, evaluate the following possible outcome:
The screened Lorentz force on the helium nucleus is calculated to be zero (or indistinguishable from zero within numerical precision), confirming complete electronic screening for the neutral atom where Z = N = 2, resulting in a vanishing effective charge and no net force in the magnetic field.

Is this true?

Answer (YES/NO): YES